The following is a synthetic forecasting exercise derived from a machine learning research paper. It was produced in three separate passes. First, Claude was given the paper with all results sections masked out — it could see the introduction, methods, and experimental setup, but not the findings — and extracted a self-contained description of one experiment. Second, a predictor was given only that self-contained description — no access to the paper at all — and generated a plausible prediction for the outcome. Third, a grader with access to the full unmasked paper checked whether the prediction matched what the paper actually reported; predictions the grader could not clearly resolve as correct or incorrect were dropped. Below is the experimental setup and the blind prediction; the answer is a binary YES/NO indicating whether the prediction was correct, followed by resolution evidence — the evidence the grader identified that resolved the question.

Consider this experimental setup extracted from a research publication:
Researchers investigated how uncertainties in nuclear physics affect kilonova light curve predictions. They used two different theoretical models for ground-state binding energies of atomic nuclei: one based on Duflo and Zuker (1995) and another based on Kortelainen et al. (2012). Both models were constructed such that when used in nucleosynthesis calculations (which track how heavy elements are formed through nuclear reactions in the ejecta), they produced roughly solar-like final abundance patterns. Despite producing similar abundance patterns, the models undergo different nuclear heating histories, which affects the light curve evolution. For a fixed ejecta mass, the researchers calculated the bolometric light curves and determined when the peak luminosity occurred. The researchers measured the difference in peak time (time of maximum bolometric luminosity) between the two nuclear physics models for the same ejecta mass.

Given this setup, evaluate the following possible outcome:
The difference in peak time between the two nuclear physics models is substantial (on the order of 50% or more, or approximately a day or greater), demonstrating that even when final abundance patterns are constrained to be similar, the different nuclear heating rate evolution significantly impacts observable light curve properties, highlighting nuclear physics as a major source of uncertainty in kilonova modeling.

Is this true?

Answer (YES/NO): YES